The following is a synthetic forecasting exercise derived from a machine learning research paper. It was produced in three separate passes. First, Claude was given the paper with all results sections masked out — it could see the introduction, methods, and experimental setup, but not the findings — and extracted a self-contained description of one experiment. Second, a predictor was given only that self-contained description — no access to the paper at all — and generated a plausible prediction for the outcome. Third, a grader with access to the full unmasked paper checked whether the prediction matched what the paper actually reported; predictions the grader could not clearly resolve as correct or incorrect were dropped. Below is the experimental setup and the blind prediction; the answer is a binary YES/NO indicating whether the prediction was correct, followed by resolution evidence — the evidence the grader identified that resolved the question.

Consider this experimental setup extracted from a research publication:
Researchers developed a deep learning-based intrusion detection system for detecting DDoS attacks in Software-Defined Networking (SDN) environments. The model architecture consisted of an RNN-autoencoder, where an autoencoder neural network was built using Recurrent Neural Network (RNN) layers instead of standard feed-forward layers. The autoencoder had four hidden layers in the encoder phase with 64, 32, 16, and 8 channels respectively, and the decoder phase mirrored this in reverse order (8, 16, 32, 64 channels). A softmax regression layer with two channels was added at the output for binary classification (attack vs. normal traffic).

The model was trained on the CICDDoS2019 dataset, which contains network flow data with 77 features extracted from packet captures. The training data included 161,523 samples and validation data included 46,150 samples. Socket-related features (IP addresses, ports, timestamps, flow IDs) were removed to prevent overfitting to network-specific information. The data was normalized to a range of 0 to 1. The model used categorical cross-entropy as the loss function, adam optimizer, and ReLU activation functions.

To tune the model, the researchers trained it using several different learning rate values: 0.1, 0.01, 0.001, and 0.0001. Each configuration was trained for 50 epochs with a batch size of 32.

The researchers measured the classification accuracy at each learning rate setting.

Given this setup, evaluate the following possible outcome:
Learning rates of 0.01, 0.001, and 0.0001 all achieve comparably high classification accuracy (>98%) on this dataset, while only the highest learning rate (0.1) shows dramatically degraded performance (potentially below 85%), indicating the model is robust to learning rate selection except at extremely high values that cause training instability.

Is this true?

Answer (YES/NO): NO